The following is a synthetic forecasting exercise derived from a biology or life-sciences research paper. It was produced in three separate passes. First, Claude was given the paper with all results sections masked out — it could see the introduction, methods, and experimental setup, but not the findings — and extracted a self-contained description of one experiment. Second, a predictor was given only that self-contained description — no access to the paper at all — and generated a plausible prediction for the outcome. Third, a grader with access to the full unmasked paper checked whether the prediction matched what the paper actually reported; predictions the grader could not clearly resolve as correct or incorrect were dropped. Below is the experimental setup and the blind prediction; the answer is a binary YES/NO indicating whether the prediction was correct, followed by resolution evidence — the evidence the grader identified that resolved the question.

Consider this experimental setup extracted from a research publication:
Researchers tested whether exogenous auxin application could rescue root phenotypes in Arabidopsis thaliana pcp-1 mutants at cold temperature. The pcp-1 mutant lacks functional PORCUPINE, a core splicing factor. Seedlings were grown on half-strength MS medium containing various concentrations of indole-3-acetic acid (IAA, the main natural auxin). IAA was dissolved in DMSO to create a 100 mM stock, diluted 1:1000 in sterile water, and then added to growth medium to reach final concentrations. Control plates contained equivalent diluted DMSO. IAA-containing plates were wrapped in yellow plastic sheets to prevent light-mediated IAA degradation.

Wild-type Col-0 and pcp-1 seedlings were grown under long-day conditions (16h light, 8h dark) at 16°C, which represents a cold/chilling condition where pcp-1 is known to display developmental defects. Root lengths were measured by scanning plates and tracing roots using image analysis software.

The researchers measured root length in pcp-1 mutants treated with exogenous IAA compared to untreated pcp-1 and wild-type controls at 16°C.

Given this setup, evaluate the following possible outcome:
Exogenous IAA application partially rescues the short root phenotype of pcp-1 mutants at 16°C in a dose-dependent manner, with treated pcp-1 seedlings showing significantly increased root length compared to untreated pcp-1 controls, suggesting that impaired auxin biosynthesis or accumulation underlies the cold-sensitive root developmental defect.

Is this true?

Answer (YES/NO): NO